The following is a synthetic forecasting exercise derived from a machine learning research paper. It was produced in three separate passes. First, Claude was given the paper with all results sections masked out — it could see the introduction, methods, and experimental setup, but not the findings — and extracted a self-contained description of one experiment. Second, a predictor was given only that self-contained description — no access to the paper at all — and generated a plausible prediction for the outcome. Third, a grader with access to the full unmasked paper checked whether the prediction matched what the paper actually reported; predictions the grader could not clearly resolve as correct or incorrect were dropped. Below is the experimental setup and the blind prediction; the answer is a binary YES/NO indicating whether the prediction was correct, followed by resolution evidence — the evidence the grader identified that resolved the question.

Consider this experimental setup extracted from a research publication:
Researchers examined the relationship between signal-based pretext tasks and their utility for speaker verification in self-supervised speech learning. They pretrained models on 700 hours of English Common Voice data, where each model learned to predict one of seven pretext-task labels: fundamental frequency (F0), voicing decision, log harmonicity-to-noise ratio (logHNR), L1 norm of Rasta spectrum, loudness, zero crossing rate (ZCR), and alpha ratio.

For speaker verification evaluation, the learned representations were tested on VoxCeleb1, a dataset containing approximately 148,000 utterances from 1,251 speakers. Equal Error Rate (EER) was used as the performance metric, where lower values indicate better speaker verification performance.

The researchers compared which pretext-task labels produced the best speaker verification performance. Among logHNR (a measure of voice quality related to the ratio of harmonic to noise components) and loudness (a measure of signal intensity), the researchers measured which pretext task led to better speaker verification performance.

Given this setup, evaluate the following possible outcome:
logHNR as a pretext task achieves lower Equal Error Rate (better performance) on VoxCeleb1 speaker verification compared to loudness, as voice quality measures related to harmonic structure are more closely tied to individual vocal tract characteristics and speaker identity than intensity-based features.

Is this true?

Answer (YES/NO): YES